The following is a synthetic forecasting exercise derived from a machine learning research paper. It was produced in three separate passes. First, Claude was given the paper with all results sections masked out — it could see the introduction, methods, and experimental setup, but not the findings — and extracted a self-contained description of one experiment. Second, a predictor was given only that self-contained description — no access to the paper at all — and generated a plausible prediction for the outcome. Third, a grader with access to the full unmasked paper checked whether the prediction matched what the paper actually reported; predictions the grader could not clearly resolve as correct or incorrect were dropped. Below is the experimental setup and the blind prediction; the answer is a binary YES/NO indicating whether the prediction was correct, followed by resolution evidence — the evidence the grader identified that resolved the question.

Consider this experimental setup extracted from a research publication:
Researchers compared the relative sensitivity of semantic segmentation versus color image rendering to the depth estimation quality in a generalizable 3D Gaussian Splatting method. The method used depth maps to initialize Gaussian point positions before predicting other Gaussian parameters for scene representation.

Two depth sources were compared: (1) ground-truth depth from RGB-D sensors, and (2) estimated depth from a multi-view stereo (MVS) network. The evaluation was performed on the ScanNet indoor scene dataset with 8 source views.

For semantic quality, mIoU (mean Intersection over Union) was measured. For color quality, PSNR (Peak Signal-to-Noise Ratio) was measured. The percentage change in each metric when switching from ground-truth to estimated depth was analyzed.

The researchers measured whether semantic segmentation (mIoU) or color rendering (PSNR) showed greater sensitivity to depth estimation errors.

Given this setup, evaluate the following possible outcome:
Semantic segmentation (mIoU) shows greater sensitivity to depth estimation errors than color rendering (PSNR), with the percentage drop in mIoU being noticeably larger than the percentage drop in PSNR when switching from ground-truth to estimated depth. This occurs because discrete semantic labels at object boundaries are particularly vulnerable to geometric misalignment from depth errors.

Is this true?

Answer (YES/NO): YES